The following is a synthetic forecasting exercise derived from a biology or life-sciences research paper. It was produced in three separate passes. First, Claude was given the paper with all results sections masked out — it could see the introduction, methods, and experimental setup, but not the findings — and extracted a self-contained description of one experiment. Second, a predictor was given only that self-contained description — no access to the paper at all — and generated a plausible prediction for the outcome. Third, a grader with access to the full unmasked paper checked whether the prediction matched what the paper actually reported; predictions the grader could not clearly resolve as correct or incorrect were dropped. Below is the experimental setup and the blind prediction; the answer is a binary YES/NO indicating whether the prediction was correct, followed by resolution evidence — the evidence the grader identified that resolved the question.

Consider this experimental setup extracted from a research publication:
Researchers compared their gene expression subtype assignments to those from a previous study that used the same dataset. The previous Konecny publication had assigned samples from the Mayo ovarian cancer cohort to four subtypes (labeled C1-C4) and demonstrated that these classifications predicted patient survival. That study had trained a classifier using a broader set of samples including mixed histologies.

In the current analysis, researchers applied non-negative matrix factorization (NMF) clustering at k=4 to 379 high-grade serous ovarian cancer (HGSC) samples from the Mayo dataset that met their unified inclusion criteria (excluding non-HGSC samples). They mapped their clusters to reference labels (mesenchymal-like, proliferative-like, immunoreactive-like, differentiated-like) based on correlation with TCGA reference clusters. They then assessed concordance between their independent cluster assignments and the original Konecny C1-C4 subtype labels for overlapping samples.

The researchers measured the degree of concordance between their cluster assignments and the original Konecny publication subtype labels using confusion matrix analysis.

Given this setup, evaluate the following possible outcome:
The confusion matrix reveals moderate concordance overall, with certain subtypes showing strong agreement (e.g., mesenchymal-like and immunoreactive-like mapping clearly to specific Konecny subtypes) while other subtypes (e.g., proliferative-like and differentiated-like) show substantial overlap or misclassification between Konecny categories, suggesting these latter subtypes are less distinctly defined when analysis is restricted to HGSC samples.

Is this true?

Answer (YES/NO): NO